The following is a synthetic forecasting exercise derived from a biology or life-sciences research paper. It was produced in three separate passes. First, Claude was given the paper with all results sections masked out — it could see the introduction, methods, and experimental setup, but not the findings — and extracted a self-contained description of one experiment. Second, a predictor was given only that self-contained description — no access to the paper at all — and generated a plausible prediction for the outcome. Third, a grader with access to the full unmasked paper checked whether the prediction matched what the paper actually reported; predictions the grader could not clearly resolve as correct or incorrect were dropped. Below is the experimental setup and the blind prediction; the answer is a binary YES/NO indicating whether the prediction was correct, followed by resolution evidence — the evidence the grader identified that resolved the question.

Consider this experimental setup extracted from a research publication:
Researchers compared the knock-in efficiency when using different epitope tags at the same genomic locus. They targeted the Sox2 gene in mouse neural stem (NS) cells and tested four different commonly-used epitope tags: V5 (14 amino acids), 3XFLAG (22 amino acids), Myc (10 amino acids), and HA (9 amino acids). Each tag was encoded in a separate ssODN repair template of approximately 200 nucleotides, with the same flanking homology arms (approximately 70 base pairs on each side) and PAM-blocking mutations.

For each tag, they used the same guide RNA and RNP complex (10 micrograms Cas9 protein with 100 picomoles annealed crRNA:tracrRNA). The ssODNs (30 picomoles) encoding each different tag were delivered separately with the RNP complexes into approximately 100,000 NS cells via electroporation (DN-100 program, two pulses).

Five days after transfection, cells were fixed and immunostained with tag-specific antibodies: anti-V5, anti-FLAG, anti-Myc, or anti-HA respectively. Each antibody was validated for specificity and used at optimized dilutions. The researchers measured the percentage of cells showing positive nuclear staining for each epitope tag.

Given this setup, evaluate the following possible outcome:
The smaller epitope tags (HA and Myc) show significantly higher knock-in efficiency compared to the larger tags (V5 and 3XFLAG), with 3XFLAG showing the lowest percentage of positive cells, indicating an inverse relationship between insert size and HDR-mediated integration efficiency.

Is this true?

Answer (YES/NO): NO